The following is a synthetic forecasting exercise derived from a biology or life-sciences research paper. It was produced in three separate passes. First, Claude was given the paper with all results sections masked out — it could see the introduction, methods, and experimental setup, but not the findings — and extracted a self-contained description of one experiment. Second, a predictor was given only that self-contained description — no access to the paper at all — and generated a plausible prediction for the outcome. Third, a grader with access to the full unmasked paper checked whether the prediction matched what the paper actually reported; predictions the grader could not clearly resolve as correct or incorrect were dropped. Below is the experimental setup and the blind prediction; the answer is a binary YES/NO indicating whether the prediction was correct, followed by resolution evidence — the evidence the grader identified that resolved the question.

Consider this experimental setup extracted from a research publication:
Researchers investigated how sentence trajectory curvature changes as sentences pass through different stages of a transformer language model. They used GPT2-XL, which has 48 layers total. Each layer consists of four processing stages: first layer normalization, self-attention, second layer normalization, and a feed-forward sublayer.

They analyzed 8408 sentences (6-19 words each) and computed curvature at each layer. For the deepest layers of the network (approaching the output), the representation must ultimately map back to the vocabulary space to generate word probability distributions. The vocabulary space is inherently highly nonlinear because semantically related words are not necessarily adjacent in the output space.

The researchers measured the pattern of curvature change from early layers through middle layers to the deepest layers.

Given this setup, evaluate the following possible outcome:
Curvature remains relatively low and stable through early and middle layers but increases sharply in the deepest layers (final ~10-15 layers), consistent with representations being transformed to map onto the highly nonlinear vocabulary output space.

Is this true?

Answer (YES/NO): NO